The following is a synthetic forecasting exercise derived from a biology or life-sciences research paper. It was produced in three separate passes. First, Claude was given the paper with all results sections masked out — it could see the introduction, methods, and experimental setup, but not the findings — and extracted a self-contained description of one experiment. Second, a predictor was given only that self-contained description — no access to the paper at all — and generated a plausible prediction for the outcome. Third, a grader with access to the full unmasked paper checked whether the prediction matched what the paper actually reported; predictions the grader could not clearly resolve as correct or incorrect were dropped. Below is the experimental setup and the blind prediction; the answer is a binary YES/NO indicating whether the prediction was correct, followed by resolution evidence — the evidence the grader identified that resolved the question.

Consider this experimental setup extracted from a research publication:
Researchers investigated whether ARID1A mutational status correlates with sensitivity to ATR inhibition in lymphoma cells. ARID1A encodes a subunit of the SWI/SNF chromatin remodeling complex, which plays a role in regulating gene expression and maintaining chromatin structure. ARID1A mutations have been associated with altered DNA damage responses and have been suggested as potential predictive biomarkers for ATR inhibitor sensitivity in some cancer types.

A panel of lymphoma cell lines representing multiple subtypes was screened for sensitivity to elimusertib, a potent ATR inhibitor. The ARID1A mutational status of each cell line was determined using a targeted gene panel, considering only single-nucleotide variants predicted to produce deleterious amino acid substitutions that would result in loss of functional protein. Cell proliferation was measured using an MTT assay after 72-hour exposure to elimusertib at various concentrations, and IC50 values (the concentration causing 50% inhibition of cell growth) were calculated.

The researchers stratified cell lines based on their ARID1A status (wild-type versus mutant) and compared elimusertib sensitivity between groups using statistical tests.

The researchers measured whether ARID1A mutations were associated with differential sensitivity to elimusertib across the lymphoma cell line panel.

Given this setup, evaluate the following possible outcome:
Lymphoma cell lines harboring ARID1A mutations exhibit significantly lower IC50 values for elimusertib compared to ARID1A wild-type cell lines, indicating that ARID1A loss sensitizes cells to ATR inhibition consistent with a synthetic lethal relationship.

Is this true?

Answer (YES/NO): NO